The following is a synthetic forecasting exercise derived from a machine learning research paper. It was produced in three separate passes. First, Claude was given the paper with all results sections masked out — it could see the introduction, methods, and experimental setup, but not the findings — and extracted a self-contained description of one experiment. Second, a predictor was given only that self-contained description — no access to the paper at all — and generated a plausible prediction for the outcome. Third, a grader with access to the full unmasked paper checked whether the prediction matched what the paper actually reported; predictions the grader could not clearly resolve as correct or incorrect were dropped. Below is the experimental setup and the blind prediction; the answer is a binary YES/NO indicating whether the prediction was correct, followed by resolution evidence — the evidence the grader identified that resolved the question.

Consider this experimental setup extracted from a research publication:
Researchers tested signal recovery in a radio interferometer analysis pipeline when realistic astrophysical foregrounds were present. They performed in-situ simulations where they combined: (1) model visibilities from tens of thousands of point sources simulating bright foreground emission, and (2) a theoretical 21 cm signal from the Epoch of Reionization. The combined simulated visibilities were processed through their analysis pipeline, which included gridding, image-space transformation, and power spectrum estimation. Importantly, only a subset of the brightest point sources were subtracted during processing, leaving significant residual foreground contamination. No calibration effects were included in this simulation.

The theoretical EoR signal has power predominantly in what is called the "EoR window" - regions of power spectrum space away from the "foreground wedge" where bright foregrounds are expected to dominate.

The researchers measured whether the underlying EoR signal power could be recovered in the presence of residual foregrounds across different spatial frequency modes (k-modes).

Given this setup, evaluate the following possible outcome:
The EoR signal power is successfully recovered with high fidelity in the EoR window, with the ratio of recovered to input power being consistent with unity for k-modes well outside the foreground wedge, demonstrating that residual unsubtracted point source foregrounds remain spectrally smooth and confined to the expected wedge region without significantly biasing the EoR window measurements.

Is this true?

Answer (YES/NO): NO